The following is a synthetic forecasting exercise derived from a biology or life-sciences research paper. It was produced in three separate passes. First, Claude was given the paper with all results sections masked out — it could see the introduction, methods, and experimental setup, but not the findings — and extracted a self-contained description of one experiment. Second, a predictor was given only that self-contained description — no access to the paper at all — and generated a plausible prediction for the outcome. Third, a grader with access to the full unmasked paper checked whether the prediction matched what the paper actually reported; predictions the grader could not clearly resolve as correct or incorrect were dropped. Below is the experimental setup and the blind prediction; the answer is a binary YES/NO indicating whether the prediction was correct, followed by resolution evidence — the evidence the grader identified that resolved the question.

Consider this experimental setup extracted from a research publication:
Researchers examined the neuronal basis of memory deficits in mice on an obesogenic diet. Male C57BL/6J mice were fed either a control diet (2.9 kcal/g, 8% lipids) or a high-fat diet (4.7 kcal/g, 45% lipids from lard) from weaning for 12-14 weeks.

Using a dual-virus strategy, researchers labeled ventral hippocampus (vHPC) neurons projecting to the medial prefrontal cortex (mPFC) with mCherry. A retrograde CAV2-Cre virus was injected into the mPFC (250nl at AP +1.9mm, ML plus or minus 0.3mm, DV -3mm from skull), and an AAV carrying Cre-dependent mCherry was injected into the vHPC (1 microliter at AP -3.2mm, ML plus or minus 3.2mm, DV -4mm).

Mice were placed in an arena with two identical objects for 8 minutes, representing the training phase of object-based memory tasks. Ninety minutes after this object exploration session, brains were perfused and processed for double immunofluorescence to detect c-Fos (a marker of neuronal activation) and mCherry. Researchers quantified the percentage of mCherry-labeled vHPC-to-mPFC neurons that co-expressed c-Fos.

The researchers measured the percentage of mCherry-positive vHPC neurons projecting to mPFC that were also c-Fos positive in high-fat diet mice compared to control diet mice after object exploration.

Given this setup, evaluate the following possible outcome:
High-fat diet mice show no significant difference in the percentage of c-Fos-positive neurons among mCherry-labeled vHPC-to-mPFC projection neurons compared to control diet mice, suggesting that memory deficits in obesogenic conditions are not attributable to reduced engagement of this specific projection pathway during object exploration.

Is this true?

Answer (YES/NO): NO